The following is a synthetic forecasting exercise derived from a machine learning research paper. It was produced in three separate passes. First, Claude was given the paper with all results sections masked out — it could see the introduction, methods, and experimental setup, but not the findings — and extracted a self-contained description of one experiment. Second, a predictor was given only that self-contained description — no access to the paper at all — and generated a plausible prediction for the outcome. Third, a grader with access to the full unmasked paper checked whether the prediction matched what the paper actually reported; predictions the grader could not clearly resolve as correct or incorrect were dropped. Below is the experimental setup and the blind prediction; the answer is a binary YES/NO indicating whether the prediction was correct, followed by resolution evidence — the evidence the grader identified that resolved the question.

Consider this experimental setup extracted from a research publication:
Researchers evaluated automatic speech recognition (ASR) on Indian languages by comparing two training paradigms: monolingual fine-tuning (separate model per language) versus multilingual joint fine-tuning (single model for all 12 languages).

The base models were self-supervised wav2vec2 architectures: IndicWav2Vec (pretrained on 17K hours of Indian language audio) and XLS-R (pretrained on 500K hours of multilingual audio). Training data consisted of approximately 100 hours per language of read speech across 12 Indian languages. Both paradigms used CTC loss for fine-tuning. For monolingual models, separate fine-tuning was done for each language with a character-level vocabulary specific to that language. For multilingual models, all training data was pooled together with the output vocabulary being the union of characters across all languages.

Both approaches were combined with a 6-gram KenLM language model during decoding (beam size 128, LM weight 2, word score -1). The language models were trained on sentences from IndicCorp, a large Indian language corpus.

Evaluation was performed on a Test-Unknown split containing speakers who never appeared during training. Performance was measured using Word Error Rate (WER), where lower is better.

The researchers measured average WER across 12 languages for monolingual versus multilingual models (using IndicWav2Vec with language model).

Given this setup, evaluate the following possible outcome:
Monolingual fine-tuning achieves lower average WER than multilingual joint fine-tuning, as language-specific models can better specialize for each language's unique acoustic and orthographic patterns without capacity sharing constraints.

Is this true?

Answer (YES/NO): YES